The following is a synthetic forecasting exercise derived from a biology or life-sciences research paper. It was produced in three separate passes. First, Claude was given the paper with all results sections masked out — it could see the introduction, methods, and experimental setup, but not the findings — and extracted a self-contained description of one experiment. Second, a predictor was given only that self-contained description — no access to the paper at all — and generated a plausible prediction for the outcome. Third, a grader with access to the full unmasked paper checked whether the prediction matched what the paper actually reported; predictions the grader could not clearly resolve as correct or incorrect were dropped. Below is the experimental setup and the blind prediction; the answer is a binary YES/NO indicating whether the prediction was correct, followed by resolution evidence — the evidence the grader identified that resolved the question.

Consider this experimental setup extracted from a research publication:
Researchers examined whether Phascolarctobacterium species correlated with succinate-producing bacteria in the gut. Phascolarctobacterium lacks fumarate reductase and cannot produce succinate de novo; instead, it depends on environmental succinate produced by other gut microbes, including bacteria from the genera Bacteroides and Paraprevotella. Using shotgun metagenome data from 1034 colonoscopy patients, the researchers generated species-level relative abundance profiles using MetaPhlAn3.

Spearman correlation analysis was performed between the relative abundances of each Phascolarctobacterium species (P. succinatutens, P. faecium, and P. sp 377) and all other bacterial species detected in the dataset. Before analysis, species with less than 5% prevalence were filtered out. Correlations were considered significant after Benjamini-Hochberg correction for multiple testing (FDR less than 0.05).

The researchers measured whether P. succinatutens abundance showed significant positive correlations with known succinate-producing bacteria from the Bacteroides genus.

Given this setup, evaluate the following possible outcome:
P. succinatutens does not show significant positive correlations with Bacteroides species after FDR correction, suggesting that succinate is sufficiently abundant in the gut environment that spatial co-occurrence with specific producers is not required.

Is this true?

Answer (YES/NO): NO